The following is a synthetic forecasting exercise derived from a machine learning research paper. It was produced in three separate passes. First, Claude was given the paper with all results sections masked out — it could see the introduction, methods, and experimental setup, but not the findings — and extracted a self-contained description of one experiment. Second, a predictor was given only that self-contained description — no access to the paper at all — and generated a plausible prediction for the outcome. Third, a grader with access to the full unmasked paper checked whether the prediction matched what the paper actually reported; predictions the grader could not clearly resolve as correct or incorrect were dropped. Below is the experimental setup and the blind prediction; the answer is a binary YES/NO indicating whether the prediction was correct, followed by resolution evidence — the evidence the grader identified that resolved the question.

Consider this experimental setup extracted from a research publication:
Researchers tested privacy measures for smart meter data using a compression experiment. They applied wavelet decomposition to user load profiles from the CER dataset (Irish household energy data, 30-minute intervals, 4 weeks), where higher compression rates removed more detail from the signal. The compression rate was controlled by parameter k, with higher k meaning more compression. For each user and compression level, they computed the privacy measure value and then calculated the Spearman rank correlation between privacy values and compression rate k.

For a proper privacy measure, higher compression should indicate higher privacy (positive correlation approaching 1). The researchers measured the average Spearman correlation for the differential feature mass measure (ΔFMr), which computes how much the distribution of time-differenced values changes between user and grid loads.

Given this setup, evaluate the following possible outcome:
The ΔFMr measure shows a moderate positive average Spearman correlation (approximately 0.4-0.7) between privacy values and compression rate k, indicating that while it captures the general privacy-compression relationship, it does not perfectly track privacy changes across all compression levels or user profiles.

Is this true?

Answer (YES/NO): NO